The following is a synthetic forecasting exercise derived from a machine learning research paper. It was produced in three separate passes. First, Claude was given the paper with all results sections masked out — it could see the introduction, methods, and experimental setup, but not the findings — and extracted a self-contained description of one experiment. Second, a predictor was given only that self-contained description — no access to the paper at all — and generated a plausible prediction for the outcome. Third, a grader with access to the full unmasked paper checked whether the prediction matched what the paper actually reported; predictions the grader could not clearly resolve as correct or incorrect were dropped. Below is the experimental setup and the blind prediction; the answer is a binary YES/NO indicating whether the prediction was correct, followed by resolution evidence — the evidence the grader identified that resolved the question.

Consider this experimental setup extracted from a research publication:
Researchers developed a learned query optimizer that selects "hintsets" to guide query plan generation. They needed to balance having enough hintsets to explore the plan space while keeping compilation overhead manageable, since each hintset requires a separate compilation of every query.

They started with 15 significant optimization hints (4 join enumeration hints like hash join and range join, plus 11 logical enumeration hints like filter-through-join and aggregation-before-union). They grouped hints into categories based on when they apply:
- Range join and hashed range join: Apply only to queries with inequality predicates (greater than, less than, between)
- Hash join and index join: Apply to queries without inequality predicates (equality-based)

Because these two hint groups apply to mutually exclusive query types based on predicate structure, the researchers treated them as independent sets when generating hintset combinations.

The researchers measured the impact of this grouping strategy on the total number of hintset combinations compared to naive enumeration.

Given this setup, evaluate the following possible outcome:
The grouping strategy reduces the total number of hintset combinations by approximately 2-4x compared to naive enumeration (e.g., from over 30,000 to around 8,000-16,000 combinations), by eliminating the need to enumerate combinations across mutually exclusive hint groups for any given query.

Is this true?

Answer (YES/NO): NO